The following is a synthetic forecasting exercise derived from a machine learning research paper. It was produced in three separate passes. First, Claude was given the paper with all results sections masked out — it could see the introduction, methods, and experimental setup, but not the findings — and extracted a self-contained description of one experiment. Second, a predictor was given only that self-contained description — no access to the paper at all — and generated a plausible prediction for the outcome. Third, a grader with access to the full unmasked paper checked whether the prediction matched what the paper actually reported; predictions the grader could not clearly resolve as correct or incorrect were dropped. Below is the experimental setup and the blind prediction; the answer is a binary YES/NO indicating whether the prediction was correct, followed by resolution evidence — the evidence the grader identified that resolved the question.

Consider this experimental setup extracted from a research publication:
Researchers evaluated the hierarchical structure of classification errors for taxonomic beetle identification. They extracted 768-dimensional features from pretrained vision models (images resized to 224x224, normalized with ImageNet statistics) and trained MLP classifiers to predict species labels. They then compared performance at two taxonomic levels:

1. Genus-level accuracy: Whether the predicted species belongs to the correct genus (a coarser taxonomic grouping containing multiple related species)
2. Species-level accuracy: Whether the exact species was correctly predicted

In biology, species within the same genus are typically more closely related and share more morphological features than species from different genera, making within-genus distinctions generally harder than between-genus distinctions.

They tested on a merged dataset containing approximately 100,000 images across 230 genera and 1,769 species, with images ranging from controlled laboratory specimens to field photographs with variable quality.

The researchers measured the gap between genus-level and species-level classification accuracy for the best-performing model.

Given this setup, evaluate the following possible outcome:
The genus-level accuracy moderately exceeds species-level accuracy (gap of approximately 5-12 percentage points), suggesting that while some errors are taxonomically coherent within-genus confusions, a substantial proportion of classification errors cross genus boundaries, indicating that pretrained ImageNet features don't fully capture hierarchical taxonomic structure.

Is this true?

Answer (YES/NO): NO